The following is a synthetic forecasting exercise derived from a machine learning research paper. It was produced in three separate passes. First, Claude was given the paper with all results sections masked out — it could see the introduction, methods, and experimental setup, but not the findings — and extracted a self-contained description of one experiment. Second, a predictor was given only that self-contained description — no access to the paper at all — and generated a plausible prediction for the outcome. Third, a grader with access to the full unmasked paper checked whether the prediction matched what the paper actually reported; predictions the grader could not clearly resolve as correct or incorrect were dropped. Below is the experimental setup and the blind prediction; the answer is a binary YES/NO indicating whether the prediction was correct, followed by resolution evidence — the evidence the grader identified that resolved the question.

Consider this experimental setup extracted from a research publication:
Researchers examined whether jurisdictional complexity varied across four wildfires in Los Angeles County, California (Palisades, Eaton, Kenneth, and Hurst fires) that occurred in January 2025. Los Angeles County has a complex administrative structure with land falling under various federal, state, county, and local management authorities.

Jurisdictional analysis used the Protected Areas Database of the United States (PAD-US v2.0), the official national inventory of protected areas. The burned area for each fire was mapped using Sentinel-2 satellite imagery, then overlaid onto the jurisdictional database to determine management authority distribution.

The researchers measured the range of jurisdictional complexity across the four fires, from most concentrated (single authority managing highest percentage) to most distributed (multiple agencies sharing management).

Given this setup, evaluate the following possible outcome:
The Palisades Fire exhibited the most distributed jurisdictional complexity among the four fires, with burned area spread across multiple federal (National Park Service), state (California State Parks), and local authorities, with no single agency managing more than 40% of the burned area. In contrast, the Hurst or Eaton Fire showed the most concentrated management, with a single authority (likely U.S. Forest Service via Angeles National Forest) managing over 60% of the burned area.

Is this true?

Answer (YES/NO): NO